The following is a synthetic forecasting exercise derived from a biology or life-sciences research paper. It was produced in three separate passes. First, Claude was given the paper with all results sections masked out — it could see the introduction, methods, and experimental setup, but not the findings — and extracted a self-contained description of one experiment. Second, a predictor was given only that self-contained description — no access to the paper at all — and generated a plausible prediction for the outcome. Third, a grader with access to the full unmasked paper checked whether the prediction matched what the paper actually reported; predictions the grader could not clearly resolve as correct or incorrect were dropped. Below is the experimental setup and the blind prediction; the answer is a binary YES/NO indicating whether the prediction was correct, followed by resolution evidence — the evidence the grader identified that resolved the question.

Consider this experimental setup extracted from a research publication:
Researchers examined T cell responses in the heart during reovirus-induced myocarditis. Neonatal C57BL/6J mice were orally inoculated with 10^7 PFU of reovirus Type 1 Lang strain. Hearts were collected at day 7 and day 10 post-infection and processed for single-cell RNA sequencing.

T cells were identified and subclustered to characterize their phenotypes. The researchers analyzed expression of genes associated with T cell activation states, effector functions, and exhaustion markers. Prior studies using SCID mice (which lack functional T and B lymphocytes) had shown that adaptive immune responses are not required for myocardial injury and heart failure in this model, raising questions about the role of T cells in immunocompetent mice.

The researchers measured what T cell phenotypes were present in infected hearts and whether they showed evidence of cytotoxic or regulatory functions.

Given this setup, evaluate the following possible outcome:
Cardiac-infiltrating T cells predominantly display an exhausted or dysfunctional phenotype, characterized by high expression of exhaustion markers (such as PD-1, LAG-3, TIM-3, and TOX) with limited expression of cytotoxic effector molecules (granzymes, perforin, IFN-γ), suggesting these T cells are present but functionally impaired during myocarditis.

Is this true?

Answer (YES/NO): NO